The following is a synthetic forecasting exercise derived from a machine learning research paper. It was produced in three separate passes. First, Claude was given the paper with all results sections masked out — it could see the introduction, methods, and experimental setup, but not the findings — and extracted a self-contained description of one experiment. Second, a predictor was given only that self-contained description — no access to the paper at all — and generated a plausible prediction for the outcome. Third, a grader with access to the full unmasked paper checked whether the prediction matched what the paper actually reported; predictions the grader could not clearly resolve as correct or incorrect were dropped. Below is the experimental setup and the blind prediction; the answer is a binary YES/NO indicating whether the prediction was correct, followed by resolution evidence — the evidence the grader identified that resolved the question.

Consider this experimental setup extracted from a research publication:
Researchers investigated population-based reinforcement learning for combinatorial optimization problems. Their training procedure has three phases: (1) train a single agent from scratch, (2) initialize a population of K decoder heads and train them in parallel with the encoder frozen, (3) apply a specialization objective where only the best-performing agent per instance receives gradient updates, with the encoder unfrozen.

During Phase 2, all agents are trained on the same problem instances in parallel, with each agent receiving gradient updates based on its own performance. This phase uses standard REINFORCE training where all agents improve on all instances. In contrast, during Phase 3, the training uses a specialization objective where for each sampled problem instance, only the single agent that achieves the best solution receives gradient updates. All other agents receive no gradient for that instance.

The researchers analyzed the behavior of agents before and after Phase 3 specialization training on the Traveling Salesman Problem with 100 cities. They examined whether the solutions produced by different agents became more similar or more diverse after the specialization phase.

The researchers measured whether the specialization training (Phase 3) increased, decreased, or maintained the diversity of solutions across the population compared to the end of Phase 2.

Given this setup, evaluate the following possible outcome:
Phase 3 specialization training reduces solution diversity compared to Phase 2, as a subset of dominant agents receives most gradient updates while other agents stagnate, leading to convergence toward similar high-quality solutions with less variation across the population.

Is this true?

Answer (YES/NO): NO